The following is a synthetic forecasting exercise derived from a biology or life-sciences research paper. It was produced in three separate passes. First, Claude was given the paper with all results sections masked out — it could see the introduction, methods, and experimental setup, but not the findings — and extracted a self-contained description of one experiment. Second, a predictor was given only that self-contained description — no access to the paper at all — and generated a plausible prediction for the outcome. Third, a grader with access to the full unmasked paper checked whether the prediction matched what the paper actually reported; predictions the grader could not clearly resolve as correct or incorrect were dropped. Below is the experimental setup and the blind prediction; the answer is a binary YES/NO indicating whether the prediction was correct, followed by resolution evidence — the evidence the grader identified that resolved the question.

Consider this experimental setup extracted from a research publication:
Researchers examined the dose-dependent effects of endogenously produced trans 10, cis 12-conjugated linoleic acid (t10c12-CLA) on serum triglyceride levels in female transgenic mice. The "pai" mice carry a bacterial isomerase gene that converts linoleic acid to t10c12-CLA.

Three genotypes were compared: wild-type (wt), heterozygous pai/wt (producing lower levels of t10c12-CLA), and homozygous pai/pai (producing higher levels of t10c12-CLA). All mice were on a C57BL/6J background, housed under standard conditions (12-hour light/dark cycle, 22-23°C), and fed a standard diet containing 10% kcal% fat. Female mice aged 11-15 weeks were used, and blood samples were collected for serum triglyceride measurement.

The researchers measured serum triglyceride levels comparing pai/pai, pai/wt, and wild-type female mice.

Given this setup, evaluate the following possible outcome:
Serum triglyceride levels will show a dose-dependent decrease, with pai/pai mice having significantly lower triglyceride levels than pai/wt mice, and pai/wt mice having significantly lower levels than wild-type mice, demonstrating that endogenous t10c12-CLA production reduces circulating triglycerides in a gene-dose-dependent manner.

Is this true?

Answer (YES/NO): NO